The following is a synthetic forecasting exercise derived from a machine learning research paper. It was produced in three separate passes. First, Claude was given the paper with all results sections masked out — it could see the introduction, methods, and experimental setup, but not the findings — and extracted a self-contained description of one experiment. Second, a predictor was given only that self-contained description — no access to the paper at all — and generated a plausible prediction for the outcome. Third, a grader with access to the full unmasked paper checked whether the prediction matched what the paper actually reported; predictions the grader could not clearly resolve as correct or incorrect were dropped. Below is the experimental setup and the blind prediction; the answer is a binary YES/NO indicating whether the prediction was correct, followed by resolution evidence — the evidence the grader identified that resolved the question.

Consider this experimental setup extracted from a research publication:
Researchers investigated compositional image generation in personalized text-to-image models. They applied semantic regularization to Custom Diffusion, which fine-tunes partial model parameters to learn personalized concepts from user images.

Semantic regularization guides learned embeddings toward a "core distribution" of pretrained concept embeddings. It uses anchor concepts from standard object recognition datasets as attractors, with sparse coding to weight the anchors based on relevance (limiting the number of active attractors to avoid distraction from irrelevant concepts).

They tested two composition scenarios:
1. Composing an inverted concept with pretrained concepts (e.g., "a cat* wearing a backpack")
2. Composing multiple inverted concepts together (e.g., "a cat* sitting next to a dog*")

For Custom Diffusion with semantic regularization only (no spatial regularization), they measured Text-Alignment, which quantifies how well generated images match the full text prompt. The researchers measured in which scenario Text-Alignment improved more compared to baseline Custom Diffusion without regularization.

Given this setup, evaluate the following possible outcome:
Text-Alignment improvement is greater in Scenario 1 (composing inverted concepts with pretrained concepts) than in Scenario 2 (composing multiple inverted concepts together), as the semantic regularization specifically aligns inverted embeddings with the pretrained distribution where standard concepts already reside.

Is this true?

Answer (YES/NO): YES